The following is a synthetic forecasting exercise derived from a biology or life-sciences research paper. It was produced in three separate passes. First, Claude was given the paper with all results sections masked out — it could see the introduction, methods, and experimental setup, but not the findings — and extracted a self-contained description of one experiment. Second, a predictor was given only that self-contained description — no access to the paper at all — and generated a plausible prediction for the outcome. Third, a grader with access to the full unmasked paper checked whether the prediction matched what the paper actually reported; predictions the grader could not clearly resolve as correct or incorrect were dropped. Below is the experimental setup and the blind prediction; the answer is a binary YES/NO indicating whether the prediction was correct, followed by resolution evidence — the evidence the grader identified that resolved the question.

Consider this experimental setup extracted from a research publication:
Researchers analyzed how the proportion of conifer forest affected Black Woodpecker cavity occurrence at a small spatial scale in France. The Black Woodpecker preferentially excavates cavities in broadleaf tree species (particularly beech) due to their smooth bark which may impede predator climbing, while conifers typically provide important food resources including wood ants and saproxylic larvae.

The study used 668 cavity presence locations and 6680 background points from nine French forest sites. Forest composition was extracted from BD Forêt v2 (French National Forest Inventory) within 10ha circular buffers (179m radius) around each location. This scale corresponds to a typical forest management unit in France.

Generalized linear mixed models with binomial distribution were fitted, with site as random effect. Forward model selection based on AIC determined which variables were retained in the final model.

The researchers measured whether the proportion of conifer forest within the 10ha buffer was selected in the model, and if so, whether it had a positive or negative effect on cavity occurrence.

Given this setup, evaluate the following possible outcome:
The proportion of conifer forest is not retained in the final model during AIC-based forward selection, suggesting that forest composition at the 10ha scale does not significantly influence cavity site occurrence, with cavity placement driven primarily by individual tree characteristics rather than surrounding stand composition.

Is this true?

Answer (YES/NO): NO